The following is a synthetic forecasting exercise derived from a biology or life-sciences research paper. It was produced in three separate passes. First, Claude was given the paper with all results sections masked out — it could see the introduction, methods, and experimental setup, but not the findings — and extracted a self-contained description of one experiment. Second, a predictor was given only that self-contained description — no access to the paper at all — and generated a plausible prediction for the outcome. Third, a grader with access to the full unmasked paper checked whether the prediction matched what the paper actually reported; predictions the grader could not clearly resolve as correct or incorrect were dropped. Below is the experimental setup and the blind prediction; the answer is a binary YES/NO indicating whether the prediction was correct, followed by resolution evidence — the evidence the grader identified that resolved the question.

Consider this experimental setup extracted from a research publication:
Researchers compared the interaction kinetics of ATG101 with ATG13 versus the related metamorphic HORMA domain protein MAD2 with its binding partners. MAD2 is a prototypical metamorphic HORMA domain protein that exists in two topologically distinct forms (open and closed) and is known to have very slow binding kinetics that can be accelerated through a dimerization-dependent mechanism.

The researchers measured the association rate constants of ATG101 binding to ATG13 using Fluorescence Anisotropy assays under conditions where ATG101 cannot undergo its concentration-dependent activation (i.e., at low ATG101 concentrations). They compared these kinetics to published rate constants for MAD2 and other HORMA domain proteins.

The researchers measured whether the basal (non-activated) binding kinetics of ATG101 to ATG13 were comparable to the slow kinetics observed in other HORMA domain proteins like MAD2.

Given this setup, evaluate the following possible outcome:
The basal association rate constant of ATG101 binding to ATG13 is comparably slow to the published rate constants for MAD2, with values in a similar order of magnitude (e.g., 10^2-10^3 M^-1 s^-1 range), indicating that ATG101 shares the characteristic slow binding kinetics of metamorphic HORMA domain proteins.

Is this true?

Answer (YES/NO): NO